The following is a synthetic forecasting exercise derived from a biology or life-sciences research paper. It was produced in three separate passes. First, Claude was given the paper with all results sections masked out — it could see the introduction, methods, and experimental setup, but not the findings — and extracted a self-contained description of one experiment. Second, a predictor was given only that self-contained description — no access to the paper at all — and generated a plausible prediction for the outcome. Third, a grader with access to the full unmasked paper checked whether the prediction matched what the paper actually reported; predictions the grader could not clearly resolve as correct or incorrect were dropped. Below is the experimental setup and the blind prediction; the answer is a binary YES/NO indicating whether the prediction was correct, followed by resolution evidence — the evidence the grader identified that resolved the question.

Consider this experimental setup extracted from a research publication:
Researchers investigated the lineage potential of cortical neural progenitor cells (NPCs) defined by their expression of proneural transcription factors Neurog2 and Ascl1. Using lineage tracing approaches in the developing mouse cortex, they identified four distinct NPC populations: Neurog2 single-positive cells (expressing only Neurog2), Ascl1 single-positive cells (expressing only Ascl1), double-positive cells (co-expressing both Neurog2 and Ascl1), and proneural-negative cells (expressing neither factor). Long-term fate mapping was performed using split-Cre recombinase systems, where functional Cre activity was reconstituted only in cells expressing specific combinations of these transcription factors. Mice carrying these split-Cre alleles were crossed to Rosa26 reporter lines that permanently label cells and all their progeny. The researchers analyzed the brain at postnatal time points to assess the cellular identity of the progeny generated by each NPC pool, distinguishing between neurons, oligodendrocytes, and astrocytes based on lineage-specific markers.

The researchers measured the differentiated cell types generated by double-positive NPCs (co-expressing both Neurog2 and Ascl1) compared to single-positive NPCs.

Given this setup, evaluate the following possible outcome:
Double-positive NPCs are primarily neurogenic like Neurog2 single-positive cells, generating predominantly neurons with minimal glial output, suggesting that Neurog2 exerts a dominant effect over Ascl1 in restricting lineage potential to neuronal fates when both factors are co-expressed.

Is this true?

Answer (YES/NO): NO